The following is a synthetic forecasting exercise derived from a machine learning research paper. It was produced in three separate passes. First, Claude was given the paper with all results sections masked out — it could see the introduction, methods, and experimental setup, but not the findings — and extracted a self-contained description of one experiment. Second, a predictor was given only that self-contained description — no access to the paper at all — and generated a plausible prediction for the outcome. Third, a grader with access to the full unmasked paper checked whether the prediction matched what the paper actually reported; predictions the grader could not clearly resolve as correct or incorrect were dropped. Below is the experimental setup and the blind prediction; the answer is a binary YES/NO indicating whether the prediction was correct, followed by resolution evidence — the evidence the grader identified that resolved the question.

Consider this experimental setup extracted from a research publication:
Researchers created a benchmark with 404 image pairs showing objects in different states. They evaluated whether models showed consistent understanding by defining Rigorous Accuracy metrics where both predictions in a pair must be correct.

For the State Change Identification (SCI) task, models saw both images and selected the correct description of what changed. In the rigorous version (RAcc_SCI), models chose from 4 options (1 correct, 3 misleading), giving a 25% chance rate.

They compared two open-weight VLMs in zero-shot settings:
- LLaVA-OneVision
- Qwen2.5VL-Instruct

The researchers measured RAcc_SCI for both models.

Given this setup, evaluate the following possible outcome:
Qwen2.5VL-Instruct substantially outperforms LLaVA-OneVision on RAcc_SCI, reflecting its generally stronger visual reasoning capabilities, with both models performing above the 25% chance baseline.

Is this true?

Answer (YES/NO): NO